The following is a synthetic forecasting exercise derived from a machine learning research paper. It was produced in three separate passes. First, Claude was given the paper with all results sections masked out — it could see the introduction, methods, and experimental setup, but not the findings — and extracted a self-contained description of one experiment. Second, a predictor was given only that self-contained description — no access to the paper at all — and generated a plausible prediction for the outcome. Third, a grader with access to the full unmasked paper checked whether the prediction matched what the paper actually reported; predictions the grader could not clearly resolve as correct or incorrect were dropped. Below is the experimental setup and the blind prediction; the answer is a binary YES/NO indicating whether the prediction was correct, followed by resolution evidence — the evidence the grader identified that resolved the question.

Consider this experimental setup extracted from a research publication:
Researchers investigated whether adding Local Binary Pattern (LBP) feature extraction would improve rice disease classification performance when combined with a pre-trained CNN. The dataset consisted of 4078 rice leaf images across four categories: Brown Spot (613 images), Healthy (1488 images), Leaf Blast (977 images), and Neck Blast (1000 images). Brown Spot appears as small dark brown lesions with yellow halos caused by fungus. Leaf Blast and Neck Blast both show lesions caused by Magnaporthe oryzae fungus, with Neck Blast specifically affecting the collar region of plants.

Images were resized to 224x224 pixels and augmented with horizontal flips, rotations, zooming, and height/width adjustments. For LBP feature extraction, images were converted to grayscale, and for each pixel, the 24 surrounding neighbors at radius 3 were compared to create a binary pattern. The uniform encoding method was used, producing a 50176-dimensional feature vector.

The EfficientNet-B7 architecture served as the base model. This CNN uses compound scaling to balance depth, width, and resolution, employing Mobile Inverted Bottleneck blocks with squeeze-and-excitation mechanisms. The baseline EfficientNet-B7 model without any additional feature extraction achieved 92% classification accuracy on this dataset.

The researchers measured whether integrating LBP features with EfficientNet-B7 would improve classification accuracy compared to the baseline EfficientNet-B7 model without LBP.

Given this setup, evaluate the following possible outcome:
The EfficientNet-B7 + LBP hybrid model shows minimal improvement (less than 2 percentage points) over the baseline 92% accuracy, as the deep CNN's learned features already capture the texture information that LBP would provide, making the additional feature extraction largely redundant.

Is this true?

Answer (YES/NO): NO